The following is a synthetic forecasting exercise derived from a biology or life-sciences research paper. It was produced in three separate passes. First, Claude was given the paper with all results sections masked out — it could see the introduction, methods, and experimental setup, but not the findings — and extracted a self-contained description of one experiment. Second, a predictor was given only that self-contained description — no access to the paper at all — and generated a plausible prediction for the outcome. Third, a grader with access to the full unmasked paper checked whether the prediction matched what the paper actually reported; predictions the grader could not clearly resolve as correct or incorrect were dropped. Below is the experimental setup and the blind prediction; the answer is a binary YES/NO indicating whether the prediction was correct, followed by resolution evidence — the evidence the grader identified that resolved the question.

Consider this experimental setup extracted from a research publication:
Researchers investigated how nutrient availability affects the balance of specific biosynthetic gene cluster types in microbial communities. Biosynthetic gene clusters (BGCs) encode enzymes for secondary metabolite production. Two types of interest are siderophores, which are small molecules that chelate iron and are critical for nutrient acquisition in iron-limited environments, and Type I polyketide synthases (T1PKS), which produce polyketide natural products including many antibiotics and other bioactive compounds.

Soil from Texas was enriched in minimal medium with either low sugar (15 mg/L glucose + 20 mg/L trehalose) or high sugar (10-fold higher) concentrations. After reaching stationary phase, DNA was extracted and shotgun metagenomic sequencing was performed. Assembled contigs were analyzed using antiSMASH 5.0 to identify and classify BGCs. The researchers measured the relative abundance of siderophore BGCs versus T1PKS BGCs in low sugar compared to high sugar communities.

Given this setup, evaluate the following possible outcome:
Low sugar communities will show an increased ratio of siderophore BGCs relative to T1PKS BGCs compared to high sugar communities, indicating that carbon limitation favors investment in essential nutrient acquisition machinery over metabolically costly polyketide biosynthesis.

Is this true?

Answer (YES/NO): YES